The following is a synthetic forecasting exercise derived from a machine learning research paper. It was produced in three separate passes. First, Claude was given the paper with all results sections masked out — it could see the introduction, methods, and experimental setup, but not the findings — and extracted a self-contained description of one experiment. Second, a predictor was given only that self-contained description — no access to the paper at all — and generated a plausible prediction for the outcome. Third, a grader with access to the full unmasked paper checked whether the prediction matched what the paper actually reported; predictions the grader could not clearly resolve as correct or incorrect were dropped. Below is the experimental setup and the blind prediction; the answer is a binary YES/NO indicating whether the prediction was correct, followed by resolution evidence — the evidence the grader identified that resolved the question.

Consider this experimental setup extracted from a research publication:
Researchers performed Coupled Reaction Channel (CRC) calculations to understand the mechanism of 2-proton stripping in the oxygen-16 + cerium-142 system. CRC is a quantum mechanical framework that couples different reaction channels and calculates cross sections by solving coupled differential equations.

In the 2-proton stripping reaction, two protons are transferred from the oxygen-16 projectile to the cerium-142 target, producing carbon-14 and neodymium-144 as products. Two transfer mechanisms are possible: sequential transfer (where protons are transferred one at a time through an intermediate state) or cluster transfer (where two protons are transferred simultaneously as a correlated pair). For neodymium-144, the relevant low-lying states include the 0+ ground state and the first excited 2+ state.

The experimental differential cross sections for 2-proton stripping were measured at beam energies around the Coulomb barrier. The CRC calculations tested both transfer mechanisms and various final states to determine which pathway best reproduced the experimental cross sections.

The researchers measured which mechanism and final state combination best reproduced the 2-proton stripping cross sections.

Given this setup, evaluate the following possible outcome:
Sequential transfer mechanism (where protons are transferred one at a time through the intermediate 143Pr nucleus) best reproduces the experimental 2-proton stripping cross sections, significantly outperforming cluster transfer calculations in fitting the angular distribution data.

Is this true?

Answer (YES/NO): NO